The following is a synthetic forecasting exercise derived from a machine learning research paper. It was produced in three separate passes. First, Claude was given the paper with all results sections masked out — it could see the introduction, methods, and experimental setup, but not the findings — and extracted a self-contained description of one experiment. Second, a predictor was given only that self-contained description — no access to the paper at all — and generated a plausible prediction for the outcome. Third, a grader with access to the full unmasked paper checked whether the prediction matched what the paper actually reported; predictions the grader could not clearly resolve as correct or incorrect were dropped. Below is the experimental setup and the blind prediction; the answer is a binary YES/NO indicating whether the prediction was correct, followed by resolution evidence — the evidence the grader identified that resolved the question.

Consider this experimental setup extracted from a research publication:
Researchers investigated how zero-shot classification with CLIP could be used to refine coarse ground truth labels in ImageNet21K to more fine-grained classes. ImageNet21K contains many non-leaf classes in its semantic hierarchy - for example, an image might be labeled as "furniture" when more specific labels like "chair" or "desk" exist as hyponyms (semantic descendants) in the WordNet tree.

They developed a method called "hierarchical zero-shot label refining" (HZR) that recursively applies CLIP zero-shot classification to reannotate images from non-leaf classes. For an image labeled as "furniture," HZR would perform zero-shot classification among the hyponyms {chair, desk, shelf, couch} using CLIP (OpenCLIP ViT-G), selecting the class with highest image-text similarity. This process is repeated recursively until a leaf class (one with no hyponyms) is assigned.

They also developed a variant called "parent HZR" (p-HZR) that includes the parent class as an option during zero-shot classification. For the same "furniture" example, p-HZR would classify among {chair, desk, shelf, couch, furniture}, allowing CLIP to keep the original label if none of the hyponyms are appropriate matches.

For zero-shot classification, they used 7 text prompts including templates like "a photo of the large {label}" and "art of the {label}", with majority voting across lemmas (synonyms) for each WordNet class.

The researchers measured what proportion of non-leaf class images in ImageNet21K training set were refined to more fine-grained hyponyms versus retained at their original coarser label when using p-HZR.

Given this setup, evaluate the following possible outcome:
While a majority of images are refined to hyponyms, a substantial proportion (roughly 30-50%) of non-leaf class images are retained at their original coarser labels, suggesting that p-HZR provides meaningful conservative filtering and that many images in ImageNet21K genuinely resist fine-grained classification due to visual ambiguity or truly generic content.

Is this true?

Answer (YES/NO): NO